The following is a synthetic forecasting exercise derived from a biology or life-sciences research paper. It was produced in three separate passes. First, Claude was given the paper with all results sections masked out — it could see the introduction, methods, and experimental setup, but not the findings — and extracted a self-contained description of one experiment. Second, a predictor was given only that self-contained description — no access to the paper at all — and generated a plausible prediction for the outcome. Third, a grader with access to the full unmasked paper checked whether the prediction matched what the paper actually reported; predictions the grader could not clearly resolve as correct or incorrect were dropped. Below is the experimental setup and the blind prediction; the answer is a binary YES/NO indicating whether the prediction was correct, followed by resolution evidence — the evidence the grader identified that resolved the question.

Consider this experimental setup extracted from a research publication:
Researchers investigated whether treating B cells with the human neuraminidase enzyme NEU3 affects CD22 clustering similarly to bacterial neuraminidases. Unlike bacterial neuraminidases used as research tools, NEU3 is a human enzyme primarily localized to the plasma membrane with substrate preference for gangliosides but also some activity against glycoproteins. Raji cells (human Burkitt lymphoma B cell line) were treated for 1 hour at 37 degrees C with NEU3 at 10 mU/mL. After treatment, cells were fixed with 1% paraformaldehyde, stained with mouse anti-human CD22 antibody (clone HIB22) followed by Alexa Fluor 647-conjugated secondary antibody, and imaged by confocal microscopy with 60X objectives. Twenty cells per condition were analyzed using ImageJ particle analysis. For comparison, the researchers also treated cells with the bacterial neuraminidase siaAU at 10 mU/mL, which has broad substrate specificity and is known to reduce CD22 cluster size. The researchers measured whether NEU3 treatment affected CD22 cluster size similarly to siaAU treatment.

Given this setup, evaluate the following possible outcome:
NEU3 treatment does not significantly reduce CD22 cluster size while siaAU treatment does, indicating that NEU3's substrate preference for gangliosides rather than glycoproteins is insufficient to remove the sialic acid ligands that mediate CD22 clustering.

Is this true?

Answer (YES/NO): NO